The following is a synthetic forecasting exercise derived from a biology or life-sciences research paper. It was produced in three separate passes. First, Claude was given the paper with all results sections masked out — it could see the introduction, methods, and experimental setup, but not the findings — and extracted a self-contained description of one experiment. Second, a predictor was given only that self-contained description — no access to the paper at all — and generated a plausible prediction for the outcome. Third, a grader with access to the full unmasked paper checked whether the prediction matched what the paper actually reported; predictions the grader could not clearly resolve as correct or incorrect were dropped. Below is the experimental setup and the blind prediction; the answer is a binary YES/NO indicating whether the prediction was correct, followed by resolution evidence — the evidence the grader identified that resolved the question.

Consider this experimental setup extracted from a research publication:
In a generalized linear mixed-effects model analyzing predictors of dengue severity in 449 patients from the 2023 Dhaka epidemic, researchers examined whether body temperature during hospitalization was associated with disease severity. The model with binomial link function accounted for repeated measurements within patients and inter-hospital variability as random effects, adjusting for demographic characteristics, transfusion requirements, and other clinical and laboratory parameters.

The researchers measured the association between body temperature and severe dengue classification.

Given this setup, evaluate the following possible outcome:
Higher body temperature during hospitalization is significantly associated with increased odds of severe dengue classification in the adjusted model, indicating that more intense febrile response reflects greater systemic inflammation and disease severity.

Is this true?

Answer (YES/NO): NO